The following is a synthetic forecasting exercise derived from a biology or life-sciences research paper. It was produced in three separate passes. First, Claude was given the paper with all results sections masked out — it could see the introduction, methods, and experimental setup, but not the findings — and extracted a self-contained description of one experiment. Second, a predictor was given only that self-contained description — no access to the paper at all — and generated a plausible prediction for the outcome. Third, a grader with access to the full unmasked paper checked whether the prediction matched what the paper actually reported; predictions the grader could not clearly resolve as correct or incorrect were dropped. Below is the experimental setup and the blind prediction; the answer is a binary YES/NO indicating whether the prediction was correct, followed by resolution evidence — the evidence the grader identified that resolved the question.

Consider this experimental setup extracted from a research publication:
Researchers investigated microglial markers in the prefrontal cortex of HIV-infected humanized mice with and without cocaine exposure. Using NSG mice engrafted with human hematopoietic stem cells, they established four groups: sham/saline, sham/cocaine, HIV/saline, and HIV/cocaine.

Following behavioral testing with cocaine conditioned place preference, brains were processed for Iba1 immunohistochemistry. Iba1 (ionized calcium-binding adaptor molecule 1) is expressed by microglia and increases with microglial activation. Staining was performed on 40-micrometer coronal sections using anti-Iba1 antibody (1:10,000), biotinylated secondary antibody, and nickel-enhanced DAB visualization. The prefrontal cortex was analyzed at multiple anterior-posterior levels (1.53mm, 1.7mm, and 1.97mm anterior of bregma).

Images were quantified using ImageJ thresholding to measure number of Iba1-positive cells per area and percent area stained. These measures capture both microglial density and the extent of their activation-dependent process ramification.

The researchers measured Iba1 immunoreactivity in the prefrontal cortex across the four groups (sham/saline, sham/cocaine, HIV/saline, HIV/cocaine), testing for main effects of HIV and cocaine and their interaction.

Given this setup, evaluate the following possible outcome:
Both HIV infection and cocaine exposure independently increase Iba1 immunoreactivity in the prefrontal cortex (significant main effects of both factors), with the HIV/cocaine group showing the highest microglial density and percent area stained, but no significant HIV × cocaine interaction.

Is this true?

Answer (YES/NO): NO